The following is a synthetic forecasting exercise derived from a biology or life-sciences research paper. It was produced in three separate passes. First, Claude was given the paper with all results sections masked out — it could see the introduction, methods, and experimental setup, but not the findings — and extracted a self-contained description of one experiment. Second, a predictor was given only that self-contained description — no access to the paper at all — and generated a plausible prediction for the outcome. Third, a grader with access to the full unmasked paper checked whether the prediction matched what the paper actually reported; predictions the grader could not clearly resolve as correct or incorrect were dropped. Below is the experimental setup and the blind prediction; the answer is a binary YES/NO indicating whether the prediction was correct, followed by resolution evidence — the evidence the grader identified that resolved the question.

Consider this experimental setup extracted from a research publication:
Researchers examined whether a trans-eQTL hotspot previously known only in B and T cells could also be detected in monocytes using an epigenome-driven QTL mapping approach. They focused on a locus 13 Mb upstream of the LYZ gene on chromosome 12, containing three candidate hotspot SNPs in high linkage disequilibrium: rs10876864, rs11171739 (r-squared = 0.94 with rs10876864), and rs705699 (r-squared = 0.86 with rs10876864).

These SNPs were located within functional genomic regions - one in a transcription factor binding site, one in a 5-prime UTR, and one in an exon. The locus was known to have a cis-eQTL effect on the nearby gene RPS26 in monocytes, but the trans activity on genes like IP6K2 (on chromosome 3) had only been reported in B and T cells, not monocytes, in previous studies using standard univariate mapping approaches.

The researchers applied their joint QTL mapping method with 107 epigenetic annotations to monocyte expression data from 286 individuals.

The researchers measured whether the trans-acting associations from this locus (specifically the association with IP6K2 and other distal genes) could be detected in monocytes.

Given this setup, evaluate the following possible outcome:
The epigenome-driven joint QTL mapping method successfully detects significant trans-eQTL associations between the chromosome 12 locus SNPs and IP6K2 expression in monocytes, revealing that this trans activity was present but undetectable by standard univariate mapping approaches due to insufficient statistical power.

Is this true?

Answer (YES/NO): YES